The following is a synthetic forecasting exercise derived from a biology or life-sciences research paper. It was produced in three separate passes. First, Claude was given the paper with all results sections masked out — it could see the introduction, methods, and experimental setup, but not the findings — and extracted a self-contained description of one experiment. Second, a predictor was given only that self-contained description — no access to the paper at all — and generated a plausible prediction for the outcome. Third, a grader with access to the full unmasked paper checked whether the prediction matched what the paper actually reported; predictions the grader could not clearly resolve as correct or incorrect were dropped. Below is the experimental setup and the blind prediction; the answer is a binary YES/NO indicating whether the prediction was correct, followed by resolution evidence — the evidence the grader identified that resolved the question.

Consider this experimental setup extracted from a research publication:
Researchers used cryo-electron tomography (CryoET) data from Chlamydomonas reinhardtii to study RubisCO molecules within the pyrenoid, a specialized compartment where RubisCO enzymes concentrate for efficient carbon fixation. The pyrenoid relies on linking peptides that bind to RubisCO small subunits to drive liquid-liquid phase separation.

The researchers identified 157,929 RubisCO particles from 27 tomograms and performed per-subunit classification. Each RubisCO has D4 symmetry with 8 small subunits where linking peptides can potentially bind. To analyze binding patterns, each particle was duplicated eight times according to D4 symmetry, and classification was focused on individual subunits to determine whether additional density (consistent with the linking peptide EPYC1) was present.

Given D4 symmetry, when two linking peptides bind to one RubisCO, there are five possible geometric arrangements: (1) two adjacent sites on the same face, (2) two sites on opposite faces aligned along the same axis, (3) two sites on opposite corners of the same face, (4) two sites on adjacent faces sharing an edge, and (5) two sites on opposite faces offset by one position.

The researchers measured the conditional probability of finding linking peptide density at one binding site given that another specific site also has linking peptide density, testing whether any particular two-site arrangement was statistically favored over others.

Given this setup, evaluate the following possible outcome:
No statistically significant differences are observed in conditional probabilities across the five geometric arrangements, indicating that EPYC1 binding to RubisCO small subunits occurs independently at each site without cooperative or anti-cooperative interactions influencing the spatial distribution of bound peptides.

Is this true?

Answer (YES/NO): NO